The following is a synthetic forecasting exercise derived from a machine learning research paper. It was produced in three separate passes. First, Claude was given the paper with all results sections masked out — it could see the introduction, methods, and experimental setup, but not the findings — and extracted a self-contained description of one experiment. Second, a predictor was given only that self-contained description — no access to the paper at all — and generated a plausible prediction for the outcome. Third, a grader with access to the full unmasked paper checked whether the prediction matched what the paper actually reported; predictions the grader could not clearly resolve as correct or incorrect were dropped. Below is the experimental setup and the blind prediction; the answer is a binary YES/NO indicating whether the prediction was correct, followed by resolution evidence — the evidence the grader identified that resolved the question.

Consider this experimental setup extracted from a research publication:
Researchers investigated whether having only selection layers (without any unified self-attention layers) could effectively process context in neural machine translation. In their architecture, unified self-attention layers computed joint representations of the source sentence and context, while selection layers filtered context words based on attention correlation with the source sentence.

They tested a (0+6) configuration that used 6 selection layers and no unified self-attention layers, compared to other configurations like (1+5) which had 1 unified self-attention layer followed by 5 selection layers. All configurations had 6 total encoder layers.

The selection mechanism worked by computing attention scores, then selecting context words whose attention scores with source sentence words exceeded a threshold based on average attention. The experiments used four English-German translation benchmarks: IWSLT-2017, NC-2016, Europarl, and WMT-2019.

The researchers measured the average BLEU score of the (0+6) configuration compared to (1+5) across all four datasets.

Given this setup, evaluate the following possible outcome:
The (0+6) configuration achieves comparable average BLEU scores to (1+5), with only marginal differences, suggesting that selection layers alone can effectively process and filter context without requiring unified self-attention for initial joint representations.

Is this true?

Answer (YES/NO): NO